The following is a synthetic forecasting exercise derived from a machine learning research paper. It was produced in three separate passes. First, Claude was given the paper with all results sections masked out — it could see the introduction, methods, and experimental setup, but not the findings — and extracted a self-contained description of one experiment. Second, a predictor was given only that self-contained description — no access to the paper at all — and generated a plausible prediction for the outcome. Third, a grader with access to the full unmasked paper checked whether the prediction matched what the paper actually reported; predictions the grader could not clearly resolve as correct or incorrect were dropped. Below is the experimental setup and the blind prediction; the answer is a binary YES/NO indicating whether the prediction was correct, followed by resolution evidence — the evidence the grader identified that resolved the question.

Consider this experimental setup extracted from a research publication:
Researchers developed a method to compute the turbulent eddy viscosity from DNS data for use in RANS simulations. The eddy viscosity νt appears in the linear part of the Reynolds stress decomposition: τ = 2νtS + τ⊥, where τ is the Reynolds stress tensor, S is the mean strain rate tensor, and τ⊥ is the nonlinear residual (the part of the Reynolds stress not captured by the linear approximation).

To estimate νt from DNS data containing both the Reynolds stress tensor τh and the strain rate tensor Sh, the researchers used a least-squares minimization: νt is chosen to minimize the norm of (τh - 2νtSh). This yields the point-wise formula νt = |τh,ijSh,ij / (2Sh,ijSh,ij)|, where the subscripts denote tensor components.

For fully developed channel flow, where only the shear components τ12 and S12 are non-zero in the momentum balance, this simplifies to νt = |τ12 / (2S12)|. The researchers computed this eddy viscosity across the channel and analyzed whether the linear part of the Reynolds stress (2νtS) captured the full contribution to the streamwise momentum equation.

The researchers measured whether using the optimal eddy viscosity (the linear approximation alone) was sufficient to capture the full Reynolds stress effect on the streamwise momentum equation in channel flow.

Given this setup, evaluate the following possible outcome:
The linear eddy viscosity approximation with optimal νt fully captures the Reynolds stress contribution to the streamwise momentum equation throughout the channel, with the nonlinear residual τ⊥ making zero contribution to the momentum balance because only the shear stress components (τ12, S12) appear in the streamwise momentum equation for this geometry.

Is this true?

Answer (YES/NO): YES